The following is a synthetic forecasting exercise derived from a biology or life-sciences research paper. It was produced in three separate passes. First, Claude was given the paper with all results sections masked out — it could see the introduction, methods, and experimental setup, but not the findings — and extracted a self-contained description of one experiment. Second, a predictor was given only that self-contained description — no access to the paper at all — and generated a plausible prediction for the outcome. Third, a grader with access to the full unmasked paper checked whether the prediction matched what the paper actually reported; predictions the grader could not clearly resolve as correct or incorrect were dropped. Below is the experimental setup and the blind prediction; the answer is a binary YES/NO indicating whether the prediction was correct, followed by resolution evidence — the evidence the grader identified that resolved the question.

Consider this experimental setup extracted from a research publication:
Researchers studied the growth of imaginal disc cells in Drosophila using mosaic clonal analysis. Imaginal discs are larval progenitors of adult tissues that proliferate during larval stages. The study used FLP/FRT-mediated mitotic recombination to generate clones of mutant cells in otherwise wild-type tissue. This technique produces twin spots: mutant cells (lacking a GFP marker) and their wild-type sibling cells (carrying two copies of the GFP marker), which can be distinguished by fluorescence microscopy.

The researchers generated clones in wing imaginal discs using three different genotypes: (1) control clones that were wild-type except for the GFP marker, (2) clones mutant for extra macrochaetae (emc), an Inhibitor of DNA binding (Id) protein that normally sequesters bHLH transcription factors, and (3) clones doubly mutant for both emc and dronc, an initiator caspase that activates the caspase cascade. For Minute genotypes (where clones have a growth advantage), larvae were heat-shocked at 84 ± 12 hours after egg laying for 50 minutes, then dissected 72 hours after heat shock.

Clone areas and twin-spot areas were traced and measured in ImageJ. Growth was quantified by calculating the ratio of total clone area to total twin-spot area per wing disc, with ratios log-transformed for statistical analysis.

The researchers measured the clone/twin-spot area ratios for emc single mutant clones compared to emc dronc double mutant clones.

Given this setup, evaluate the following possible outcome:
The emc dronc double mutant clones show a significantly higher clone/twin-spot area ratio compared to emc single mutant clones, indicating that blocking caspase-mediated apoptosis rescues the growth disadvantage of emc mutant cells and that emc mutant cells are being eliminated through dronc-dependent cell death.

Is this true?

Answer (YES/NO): NO